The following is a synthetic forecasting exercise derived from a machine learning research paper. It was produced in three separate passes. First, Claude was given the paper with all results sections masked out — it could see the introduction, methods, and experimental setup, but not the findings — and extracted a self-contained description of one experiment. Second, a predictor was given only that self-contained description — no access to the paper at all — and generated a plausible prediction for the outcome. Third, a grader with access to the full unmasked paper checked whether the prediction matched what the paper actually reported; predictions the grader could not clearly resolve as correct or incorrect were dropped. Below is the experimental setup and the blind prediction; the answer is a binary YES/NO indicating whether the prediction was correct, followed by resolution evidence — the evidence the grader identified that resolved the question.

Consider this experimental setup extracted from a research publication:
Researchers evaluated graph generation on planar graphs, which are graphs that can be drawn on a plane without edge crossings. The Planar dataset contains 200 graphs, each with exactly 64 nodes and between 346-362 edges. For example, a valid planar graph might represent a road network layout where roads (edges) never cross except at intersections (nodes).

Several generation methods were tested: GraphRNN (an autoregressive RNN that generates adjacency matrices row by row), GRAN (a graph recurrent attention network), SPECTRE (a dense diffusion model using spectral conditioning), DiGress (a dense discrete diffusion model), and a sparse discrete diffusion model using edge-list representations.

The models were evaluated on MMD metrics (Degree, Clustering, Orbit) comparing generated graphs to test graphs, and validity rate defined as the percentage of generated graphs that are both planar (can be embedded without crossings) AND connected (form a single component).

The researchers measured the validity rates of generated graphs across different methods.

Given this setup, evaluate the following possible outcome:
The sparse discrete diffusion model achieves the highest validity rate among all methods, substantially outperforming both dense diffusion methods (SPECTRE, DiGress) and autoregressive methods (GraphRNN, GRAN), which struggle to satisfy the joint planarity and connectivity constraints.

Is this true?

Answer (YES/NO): NO